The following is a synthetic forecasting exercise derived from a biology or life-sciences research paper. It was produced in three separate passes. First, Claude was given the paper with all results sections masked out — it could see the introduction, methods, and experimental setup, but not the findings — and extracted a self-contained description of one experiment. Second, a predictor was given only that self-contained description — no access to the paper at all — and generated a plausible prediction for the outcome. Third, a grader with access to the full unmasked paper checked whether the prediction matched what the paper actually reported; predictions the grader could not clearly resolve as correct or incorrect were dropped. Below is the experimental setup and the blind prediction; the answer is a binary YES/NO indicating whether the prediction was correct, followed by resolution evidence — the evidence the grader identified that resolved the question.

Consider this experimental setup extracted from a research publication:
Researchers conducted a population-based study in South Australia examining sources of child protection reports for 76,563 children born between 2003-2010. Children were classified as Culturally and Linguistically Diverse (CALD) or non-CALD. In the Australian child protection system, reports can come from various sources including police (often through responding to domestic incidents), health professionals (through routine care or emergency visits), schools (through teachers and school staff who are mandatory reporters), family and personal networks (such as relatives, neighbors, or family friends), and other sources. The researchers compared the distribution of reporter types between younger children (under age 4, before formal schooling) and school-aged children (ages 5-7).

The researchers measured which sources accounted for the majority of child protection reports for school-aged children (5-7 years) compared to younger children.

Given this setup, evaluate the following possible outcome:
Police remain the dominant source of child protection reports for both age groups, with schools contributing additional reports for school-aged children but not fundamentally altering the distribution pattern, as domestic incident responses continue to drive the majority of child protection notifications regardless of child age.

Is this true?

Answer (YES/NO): NO